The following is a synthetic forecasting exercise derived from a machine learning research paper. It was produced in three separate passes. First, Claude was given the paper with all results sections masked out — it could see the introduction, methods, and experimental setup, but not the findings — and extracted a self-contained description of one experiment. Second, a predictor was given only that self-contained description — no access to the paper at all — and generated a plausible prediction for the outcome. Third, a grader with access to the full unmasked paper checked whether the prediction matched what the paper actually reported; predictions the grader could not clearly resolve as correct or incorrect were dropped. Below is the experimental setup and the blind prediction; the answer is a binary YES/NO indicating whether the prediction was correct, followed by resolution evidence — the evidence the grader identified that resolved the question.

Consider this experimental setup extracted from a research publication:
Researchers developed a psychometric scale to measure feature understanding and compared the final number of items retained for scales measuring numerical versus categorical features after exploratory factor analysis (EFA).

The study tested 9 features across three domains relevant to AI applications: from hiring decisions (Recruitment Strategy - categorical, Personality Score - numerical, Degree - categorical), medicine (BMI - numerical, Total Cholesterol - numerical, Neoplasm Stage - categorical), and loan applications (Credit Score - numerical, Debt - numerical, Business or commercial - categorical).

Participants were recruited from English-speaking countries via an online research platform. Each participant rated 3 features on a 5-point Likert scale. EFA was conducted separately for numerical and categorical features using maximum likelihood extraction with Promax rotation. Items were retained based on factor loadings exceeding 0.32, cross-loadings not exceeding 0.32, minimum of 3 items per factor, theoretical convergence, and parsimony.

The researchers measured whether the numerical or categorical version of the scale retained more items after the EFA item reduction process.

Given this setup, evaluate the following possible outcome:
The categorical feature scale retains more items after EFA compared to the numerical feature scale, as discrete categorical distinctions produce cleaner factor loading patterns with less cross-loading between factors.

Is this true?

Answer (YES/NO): YES